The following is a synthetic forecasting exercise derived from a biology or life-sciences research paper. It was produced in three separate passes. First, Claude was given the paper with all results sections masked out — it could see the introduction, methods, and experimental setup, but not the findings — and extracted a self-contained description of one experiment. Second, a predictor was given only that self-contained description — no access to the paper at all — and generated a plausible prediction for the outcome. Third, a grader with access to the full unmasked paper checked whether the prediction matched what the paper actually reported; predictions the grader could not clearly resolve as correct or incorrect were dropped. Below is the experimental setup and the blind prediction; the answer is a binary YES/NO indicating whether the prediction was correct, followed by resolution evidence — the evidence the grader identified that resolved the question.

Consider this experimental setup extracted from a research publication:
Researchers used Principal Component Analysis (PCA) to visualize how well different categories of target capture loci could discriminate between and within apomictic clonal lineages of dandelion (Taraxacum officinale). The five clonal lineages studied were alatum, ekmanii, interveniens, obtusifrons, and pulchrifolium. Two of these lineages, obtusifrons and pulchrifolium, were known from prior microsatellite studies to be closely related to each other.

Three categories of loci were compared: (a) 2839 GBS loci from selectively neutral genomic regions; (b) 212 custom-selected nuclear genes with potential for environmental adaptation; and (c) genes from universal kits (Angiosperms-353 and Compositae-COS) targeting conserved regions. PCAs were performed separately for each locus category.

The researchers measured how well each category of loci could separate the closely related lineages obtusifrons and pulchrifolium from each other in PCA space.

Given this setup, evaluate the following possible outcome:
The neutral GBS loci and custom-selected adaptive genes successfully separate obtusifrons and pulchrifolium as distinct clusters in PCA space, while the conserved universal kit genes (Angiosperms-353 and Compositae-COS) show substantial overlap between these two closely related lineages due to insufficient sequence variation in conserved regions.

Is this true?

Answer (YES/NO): NO